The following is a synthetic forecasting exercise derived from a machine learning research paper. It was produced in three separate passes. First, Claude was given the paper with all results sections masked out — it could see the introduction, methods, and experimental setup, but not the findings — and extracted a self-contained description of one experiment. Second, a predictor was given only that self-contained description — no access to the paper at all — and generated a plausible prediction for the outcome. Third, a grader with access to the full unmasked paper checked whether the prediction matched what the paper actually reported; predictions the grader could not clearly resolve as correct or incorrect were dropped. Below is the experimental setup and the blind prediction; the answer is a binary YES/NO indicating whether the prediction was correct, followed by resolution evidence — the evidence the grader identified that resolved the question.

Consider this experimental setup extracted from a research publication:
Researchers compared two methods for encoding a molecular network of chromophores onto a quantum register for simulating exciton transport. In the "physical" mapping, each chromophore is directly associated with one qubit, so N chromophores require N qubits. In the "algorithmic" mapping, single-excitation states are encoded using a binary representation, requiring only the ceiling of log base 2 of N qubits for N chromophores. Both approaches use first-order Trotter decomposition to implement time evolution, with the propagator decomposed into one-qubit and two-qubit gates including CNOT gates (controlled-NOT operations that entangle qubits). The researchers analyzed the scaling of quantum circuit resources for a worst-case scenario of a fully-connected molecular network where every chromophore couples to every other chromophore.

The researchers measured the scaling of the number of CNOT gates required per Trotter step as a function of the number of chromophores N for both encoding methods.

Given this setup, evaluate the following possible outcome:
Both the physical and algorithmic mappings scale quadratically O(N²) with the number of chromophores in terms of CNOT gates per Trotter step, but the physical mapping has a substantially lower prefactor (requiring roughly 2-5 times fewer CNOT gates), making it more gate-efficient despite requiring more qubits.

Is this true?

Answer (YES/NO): NO